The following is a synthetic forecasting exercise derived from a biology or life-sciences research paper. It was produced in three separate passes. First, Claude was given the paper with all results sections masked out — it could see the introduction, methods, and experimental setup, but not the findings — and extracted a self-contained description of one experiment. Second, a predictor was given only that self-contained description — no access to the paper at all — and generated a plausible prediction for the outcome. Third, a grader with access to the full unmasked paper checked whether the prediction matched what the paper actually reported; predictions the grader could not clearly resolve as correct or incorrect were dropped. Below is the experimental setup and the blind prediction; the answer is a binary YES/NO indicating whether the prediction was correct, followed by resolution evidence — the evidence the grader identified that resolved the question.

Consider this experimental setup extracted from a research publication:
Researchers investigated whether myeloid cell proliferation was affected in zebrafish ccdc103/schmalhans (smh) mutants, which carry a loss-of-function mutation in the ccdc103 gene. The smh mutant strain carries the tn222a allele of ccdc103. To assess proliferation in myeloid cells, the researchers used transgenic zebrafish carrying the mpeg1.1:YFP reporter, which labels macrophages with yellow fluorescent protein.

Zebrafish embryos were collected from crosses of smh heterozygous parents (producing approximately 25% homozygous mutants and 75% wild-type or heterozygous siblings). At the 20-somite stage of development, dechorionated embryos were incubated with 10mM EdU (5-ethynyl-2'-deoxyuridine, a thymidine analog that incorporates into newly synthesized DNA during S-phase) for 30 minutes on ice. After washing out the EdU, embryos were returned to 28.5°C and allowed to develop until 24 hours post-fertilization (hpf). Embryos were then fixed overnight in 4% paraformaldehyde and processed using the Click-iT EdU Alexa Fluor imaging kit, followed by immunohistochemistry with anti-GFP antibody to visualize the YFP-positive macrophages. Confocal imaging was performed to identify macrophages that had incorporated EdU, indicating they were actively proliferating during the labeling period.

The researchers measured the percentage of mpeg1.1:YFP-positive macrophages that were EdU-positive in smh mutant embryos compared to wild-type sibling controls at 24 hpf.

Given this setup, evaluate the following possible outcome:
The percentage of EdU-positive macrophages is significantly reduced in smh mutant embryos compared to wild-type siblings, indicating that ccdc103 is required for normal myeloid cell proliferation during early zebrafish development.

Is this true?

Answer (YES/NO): YES